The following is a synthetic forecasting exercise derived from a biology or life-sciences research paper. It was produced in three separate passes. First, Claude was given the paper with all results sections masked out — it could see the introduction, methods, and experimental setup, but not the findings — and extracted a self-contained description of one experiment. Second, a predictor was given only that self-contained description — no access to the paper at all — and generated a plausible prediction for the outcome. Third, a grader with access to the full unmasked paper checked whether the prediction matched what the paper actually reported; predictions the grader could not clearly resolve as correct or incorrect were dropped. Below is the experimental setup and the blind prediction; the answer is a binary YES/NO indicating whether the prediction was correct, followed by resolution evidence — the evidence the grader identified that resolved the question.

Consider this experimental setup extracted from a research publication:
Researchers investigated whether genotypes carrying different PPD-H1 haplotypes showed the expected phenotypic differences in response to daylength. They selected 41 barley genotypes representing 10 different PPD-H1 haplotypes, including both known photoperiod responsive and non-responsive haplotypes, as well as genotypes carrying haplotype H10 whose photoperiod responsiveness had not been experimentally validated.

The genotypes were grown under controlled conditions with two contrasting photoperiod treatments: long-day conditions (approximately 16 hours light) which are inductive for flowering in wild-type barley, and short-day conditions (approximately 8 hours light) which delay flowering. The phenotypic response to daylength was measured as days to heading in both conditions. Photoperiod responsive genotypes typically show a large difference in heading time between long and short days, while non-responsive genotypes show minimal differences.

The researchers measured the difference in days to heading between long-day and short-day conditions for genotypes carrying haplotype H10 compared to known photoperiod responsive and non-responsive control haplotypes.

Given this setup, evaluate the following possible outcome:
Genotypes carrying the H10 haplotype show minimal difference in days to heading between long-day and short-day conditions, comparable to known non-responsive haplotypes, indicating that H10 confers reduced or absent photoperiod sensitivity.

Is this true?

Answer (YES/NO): NO